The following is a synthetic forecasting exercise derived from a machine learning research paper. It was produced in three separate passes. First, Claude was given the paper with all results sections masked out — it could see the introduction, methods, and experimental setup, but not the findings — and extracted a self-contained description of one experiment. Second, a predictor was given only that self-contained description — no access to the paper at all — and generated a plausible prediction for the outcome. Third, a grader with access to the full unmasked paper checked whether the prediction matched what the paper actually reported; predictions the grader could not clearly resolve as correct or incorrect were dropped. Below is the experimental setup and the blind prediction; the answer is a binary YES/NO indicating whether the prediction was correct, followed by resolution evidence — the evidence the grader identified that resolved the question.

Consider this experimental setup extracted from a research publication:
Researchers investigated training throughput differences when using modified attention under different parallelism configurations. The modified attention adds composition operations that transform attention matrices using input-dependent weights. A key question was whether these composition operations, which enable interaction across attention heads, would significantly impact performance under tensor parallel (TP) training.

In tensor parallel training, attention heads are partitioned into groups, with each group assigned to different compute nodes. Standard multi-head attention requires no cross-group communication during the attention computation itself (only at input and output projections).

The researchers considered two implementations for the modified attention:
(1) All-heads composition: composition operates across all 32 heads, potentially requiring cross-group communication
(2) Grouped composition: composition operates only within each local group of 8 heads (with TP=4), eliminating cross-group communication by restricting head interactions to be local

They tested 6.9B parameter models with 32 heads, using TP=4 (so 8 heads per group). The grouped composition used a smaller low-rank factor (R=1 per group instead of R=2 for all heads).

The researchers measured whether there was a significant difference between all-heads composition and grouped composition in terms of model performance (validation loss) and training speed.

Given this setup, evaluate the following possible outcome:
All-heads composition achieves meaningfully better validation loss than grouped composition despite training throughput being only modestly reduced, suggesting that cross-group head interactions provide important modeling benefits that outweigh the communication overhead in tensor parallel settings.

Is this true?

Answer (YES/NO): NO